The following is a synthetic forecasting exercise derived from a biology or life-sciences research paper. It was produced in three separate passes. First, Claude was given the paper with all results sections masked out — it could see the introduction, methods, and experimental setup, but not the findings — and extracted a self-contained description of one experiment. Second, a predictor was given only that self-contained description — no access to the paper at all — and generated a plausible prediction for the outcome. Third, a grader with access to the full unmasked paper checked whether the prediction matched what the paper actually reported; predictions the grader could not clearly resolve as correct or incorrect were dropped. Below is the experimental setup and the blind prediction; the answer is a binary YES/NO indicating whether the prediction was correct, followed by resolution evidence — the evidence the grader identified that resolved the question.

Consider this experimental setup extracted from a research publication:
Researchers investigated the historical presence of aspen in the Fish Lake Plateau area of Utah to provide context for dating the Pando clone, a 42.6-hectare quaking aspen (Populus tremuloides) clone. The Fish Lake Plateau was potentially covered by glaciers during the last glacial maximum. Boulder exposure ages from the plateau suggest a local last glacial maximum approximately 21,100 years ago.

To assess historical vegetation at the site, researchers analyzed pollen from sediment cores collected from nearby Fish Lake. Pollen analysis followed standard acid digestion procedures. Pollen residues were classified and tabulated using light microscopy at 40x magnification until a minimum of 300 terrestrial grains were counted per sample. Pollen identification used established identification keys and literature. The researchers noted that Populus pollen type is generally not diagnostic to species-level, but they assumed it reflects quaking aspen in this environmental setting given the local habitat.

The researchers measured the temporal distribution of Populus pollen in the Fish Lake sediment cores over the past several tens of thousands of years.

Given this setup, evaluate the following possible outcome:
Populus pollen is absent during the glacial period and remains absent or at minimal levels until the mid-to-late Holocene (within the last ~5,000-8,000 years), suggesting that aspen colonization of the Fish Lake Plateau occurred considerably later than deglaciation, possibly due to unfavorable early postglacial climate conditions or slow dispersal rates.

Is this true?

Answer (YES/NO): NO